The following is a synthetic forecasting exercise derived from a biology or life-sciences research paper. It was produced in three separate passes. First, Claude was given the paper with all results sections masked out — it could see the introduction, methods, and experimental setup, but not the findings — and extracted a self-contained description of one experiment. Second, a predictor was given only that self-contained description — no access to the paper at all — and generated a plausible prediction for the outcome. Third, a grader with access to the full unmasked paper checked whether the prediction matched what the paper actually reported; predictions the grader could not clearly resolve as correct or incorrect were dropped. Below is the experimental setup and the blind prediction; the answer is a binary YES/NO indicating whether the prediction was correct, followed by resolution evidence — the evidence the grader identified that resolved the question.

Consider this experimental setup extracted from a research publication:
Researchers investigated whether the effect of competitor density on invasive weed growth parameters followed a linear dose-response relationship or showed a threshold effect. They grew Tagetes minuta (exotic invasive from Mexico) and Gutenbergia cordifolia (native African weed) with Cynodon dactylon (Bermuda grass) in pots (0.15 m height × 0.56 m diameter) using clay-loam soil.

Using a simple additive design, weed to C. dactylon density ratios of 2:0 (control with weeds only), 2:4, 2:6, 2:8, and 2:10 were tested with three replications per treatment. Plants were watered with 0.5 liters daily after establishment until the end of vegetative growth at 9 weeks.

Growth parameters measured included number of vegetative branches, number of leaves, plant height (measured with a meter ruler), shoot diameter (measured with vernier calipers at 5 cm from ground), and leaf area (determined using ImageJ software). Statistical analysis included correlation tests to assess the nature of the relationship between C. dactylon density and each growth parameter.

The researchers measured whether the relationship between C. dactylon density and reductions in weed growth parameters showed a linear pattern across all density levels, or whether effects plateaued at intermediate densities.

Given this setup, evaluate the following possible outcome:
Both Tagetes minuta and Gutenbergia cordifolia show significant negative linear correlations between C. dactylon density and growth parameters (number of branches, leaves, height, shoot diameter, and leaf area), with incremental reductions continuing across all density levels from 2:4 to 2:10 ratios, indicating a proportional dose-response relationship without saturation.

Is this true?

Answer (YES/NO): NO